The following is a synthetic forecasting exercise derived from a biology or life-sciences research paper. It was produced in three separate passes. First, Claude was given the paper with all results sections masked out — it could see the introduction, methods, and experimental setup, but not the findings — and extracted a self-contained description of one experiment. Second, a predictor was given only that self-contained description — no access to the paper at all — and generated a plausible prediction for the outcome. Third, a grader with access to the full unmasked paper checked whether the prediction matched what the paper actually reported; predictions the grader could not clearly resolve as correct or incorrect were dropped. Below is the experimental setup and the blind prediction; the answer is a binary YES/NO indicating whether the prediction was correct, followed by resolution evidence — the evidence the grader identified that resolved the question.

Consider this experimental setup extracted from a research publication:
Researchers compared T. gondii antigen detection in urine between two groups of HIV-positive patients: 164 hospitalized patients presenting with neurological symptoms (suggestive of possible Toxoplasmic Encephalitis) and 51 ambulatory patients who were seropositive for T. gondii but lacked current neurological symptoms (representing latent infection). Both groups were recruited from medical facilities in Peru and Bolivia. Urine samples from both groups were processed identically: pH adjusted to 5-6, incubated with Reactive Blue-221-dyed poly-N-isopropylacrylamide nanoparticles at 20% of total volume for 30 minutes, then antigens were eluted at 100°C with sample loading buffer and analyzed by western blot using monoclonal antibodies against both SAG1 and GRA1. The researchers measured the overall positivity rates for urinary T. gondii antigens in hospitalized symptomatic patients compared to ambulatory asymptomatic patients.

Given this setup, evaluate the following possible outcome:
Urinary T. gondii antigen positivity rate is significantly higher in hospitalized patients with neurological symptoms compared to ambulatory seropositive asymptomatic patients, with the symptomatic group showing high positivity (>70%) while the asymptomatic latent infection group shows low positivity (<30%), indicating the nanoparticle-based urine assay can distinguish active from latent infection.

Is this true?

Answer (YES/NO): NO